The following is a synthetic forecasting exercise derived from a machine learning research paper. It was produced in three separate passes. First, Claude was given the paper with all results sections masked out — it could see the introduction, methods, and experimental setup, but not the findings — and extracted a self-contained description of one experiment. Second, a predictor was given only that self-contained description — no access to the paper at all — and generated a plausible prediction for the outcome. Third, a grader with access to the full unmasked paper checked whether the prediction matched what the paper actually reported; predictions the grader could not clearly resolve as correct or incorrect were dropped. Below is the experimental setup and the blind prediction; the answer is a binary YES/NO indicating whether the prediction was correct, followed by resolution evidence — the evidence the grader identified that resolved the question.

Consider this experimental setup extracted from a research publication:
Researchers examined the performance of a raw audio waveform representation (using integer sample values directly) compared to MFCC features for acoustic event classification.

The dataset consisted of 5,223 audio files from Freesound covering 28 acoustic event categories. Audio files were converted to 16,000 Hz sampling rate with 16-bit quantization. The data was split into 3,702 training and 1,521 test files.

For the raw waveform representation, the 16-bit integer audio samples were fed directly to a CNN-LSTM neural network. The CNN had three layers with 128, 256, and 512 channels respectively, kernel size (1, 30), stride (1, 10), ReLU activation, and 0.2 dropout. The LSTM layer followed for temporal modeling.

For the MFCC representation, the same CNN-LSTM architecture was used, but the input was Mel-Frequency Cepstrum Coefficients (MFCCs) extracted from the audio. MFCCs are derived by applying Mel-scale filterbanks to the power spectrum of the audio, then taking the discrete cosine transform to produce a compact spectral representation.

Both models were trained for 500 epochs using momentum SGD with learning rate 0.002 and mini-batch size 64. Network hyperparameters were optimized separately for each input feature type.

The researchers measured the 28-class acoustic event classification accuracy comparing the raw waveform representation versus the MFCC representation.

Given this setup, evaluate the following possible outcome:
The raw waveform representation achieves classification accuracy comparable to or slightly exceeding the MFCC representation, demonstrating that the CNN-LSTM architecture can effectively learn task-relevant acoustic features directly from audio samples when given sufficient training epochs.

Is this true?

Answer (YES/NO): NO